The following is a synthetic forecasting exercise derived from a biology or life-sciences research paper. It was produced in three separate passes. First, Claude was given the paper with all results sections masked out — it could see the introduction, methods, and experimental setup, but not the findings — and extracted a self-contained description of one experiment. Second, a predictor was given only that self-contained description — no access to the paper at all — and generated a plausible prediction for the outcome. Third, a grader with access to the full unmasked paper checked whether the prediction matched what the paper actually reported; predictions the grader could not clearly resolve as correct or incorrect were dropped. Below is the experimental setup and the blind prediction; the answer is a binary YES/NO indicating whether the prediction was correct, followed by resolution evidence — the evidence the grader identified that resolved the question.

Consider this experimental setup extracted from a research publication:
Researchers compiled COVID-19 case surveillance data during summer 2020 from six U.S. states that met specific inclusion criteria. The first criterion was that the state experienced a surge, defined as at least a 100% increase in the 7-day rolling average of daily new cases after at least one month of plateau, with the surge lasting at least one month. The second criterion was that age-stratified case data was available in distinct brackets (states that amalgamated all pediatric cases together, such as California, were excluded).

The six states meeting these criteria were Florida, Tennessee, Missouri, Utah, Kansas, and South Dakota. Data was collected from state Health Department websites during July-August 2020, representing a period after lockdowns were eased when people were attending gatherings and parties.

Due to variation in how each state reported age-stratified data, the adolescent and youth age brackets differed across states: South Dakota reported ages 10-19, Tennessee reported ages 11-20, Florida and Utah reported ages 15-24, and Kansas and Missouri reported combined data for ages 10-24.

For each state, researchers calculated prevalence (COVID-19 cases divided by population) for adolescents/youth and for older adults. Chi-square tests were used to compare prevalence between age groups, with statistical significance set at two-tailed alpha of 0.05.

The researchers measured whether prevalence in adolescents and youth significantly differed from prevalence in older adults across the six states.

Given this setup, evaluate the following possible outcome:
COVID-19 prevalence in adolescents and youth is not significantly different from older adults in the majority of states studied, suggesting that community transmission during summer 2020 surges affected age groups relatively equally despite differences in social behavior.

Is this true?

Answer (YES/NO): NO